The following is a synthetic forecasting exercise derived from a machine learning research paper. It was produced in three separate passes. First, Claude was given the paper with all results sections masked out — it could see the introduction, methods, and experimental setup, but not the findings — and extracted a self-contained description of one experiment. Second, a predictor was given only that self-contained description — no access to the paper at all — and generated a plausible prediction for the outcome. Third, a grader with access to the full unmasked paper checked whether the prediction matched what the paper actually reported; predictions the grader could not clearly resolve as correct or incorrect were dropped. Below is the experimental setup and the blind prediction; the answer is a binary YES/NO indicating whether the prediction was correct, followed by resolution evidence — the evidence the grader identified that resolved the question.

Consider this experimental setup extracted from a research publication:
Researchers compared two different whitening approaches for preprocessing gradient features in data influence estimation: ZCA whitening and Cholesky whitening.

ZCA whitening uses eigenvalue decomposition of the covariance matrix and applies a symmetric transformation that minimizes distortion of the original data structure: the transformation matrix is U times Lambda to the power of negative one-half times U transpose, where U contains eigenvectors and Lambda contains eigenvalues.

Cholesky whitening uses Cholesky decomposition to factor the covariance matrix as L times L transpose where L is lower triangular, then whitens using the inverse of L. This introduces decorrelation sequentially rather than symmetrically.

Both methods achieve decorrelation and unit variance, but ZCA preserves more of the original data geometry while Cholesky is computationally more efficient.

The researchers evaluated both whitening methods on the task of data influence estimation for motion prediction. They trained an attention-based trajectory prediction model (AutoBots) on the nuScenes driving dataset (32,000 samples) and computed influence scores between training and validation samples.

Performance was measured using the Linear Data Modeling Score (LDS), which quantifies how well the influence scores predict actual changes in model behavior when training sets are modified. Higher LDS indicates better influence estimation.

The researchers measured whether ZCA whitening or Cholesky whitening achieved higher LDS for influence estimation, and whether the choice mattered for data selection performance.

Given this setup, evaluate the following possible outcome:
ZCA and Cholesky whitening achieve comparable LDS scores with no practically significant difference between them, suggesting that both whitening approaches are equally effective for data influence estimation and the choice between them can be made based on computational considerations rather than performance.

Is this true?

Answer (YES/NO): NO